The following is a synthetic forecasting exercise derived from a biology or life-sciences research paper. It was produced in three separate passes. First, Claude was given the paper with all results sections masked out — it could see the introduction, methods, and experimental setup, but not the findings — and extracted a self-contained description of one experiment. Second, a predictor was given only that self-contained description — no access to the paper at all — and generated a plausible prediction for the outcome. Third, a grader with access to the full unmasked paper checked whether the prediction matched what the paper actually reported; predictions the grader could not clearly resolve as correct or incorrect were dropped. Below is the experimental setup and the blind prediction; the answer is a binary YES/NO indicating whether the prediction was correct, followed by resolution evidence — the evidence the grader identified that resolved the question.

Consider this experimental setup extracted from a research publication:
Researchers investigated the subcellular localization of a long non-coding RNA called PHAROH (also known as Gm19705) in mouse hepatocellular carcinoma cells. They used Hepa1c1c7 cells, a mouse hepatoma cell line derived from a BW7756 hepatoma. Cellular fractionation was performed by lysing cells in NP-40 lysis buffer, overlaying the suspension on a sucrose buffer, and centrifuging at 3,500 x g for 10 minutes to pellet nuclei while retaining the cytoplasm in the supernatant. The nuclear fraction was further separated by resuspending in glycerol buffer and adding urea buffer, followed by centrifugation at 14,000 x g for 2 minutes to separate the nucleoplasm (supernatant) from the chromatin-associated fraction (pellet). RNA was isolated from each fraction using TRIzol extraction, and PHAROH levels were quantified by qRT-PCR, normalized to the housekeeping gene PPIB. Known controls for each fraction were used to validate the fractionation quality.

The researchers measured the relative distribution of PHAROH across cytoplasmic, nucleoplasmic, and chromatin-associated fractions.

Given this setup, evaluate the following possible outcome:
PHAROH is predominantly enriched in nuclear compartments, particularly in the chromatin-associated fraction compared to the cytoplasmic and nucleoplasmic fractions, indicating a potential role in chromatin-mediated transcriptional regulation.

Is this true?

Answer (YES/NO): NO